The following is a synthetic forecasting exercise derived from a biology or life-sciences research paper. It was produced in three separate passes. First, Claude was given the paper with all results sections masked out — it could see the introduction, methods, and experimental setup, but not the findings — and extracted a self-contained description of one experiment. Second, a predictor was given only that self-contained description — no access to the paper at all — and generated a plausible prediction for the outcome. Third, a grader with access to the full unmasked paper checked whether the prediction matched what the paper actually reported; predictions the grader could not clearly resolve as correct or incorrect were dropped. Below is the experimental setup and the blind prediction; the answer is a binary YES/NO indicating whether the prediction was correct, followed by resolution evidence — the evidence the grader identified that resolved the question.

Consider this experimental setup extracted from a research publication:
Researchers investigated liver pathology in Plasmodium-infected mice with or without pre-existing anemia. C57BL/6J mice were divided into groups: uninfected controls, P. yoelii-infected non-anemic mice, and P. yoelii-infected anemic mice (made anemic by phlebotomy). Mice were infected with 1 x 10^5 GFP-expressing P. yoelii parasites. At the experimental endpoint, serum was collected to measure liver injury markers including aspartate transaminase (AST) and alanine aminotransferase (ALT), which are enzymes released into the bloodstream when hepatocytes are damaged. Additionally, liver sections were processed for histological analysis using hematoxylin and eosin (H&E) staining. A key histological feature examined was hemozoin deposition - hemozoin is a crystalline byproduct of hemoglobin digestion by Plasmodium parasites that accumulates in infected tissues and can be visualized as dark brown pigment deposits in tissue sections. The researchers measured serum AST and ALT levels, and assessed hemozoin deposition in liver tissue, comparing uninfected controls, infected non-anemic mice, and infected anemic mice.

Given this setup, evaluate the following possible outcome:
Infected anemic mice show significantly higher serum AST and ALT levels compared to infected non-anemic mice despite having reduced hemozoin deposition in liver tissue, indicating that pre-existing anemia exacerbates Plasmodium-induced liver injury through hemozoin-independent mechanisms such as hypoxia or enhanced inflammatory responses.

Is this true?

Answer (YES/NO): NO